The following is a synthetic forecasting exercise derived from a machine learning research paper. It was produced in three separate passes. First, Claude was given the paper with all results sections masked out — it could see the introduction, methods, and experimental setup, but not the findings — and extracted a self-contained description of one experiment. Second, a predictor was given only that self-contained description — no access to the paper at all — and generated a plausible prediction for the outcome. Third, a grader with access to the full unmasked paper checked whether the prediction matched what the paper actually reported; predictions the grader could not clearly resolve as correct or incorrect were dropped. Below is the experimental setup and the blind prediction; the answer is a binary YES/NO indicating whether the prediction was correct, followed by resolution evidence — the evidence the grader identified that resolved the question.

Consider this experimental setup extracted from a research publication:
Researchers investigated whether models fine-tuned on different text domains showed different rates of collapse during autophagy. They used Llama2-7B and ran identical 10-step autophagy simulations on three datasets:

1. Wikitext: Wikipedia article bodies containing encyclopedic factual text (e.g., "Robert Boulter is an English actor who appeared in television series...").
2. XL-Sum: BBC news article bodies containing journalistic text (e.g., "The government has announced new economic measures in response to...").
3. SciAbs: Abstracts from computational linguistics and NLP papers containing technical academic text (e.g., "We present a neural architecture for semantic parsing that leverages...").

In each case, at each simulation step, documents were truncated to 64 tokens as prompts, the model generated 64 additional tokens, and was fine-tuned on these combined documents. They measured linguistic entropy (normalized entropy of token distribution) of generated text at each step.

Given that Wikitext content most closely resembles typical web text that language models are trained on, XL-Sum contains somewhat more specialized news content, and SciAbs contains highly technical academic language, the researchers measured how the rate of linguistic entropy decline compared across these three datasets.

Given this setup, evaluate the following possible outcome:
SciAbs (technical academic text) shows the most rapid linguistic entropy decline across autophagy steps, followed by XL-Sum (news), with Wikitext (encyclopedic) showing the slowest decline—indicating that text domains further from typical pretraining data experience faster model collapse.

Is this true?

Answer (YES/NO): NO